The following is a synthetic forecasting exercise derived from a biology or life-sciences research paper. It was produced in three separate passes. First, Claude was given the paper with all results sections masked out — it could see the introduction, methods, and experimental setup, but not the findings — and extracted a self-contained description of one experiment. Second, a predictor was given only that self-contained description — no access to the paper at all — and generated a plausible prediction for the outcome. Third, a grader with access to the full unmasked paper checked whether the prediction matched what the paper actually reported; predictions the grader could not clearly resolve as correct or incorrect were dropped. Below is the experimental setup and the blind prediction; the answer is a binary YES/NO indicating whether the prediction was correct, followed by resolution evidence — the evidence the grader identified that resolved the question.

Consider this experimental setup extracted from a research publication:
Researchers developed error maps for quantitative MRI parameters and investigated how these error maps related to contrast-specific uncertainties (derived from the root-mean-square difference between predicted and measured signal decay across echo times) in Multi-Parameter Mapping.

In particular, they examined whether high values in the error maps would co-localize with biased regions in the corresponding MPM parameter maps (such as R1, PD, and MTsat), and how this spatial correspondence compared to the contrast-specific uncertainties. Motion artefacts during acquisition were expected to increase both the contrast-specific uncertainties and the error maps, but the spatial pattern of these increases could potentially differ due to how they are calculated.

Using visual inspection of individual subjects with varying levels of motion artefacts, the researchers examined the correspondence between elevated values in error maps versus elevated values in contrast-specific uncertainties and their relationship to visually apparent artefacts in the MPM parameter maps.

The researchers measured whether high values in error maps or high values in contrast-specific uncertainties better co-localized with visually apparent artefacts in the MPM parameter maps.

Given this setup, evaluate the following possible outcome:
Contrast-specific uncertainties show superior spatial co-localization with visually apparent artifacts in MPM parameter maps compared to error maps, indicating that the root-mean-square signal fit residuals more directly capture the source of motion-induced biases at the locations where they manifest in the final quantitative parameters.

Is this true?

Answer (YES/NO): NO